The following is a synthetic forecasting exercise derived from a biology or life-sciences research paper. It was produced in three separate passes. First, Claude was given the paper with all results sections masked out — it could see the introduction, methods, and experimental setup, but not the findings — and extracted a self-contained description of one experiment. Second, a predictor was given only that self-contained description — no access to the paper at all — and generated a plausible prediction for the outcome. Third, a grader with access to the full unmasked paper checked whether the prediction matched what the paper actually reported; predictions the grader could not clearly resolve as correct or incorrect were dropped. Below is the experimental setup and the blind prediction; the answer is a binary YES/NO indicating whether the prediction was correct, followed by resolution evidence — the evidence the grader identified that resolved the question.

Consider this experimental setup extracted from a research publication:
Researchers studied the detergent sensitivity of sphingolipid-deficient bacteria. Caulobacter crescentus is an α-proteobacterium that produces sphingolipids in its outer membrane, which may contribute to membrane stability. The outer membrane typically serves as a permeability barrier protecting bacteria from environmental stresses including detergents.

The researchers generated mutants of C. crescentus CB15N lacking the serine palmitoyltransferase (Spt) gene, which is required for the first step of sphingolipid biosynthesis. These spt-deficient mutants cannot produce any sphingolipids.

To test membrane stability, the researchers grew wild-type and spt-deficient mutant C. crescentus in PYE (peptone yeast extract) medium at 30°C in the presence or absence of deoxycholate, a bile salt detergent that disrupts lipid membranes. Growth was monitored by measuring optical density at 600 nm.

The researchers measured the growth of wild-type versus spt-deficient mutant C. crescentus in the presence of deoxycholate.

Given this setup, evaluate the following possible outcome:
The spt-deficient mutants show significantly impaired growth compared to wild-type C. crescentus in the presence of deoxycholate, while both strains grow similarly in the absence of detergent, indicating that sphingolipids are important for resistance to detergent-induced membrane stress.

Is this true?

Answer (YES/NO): YES